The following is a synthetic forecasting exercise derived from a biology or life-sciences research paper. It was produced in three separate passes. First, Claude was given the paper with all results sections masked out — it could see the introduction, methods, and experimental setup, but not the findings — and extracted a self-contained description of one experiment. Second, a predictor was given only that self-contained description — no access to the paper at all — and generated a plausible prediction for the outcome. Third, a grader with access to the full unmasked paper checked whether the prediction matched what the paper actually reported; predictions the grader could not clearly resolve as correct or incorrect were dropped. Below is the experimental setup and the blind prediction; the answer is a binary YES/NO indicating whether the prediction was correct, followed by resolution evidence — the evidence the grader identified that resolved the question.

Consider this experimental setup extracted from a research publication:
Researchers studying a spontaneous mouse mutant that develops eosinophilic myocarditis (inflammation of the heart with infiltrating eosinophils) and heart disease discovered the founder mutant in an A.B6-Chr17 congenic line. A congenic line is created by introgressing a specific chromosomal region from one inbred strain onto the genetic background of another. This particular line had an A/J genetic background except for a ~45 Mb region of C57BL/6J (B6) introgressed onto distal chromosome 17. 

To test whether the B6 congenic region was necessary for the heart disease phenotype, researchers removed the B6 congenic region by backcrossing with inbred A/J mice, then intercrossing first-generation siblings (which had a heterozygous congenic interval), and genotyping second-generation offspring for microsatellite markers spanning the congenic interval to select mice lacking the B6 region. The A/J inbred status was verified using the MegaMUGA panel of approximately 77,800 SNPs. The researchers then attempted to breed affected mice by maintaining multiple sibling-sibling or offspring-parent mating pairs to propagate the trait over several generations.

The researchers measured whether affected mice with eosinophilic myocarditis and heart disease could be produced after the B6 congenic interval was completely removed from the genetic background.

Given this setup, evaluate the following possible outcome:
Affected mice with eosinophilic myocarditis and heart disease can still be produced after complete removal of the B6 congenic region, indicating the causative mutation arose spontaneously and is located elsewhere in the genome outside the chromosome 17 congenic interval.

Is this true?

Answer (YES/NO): YES